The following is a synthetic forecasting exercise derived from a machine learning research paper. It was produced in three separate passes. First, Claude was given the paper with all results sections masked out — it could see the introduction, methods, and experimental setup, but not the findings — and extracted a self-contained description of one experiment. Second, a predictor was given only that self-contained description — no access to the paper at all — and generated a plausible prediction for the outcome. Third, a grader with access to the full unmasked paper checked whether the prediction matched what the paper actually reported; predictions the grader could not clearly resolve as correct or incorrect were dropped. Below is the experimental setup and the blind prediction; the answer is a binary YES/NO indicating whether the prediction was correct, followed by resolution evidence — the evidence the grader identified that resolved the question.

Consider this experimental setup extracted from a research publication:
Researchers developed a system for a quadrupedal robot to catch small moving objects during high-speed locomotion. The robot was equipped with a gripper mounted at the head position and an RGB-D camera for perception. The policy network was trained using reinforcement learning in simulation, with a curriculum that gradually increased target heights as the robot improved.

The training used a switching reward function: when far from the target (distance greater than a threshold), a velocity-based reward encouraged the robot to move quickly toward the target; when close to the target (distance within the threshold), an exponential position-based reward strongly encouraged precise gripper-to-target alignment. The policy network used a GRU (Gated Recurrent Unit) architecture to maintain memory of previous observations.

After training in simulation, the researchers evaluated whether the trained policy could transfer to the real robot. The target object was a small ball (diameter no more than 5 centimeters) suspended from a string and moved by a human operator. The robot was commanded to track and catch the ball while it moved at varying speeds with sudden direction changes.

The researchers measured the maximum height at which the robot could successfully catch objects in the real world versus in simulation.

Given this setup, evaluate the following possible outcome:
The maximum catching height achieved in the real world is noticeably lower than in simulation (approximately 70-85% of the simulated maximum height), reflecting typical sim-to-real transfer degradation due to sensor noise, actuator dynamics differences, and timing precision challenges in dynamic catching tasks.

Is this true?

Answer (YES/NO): YES